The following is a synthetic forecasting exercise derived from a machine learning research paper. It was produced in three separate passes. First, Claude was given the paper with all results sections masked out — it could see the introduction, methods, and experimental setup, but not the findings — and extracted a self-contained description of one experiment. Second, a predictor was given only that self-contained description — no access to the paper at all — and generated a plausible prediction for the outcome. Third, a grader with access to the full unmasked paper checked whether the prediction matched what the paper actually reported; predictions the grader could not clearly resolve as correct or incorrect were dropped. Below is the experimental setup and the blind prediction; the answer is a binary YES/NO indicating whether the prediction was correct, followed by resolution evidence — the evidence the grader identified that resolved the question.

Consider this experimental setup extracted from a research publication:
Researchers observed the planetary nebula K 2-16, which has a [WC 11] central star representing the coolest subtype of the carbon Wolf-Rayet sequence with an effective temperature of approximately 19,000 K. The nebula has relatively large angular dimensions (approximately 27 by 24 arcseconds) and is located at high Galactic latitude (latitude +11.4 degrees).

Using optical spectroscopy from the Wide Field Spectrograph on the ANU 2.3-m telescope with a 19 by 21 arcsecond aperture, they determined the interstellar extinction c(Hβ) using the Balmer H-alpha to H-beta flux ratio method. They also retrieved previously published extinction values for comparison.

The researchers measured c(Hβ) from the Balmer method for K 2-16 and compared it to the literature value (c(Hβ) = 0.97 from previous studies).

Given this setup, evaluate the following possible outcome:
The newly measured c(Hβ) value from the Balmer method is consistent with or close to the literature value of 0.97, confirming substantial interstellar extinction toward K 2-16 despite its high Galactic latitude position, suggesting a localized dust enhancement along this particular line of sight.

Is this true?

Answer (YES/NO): NO